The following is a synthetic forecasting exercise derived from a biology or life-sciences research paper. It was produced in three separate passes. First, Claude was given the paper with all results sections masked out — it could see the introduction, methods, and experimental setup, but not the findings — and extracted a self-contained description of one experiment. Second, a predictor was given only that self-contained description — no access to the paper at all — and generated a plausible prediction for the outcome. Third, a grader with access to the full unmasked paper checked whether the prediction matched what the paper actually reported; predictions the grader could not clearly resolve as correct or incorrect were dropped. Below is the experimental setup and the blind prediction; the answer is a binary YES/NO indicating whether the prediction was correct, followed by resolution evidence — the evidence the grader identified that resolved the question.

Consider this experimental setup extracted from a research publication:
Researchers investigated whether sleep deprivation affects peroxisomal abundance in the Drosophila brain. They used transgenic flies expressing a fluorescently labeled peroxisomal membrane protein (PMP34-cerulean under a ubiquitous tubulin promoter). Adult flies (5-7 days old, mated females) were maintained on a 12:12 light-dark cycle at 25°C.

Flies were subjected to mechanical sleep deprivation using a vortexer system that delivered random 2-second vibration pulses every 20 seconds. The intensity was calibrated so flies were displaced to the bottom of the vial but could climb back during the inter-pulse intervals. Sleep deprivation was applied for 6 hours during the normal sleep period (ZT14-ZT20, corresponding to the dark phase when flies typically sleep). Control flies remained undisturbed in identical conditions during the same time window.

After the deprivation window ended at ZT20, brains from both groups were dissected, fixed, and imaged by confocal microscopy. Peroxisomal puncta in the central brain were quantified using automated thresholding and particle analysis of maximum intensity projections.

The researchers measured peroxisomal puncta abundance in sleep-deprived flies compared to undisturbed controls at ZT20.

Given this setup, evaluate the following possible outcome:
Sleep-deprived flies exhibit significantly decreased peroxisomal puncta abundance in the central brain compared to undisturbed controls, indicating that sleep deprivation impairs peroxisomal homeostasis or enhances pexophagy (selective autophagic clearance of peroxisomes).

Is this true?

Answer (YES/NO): NO